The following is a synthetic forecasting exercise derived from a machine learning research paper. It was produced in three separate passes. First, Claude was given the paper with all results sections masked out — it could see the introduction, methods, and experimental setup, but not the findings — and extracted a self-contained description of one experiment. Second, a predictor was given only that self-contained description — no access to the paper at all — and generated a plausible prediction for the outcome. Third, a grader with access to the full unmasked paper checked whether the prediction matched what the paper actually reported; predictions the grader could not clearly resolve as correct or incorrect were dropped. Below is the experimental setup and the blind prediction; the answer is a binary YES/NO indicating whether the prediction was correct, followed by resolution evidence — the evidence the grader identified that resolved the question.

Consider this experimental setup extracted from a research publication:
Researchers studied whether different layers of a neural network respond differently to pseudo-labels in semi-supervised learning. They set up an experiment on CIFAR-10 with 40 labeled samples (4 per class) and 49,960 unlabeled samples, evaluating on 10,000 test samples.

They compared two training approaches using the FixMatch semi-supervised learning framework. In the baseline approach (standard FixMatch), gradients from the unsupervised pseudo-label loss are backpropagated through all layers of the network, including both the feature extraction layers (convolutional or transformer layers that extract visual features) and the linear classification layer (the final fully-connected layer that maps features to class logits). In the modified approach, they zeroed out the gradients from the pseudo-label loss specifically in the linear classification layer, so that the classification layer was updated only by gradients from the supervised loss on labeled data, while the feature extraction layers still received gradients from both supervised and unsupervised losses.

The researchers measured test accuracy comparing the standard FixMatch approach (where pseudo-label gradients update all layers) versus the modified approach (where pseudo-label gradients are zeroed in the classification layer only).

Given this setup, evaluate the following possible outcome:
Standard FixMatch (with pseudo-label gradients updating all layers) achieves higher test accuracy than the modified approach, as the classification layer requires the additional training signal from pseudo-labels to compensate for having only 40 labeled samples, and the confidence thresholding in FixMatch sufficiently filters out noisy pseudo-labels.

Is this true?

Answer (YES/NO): NO